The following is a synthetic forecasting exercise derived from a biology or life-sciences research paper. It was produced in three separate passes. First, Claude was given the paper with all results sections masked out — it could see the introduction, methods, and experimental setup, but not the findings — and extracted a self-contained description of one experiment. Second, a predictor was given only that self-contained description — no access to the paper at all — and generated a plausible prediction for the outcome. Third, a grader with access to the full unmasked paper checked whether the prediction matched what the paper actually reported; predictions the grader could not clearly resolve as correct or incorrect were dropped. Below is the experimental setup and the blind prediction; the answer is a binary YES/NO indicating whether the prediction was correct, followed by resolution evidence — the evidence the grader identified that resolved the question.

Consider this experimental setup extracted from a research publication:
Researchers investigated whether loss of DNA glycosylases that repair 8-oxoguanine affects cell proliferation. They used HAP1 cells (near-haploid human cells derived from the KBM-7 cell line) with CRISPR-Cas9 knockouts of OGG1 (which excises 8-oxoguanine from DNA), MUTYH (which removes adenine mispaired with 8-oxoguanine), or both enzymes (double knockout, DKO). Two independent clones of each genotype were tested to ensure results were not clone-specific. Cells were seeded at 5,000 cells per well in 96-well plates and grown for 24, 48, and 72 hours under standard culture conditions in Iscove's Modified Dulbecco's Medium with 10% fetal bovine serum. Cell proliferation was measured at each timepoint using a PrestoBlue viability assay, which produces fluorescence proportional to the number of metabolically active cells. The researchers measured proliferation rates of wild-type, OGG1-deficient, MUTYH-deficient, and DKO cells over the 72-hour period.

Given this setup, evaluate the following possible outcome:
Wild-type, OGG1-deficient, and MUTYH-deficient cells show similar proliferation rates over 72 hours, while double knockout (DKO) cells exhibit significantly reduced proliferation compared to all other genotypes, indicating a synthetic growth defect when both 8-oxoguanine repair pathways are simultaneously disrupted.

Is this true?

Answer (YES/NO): YES